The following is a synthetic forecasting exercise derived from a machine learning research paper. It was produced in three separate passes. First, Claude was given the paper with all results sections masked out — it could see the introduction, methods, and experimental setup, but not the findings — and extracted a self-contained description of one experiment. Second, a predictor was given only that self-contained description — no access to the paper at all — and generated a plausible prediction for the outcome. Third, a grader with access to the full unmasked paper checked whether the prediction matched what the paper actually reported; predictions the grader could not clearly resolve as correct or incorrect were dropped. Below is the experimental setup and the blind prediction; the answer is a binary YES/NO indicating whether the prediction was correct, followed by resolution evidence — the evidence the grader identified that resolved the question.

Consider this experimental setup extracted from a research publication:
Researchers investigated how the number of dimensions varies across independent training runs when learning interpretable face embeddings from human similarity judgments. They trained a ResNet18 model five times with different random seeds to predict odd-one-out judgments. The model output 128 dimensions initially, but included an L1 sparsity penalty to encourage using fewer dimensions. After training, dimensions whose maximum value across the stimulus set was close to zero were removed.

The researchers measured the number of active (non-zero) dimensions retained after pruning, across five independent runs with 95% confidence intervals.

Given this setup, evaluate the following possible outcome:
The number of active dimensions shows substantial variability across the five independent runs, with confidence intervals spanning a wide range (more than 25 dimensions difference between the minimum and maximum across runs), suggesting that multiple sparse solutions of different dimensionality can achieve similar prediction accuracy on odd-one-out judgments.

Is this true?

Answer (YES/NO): NO